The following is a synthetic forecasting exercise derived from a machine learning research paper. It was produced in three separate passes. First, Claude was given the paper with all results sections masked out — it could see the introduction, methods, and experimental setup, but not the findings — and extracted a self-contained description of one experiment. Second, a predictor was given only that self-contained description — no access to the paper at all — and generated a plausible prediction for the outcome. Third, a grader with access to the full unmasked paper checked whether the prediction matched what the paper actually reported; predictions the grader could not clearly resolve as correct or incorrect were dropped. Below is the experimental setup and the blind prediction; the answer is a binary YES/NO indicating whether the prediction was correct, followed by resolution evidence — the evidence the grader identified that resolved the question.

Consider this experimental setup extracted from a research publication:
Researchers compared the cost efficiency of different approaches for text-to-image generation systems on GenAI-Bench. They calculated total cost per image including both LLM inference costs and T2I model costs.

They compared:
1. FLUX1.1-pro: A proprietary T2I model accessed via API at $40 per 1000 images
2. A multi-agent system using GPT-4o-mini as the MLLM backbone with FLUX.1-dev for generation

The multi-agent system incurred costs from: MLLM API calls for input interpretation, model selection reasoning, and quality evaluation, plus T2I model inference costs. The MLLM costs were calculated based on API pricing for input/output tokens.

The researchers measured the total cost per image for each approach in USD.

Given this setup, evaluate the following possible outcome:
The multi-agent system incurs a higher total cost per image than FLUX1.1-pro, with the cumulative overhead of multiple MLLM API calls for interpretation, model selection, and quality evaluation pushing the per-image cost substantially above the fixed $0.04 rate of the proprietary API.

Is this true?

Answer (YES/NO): NO